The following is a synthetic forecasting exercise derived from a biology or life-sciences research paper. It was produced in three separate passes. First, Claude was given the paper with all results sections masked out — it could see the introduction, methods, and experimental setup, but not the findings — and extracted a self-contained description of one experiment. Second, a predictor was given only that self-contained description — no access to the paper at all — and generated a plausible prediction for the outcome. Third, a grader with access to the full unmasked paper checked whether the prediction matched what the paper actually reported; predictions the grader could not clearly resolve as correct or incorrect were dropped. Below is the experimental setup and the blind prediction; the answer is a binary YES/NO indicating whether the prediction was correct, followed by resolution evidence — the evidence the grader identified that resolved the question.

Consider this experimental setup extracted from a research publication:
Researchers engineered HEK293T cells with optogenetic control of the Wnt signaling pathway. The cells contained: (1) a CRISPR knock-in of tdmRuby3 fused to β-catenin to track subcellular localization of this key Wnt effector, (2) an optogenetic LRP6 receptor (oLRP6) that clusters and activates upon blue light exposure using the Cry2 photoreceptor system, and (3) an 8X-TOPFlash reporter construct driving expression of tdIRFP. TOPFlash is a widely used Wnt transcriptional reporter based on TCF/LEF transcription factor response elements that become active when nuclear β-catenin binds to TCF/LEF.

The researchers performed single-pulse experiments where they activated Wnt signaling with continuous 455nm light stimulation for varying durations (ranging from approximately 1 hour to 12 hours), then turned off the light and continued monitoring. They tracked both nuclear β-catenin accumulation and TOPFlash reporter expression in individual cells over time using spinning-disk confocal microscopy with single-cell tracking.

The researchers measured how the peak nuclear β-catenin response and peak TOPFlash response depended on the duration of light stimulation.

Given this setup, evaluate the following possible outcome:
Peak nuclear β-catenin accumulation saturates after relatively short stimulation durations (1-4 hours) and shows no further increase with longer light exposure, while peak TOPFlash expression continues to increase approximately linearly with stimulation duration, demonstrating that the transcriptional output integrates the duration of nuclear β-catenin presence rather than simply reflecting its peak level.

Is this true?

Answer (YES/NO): NO